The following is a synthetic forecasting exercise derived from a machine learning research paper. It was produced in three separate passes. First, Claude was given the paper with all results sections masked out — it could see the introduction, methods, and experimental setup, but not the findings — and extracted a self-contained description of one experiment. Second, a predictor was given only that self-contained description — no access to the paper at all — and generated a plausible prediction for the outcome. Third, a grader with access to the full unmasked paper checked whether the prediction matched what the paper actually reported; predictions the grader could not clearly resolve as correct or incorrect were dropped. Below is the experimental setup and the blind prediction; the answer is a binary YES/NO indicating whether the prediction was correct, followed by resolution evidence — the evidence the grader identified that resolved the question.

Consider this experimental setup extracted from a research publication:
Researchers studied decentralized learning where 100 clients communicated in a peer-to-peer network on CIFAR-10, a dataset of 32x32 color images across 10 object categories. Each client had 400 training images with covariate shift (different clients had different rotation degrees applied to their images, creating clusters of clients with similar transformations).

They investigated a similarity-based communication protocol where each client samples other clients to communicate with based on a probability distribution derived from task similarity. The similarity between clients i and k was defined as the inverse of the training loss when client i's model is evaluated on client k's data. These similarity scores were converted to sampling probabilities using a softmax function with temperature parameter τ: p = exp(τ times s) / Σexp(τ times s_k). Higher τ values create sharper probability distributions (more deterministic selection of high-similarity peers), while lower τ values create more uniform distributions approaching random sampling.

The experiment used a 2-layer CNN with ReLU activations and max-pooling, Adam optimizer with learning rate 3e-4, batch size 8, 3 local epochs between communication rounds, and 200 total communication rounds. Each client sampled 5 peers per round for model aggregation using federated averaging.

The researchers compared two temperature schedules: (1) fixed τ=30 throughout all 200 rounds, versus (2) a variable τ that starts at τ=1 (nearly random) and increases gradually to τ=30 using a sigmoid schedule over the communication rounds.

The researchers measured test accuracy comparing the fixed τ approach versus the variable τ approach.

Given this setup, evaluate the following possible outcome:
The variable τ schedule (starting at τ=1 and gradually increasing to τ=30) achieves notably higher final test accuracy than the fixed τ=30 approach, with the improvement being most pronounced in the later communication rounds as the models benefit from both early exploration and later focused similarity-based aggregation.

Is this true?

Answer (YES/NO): NO